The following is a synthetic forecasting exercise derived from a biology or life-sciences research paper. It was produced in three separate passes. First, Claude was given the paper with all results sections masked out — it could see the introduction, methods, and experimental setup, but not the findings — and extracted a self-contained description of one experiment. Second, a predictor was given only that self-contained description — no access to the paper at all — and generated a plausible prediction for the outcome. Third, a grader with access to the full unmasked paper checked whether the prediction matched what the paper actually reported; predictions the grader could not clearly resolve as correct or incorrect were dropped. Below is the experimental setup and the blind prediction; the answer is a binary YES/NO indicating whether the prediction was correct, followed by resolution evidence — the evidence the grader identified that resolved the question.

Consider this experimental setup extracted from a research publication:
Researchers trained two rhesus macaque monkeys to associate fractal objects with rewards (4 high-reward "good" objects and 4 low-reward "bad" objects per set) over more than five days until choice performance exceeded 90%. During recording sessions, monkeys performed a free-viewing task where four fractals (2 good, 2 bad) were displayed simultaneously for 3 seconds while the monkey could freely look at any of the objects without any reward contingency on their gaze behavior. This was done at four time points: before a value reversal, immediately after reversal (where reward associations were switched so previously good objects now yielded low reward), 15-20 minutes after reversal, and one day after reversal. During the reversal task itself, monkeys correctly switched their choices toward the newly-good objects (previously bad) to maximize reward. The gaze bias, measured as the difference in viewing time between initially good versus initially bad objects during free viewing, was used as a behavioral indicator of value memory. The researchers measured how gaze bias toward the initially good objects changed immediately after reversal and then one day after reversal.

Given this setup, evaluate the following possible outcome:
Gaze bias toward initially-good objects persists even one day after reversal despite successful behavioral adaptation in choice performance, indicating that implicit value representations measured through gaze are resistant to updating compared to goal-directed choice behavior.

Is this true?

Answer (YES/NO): NO